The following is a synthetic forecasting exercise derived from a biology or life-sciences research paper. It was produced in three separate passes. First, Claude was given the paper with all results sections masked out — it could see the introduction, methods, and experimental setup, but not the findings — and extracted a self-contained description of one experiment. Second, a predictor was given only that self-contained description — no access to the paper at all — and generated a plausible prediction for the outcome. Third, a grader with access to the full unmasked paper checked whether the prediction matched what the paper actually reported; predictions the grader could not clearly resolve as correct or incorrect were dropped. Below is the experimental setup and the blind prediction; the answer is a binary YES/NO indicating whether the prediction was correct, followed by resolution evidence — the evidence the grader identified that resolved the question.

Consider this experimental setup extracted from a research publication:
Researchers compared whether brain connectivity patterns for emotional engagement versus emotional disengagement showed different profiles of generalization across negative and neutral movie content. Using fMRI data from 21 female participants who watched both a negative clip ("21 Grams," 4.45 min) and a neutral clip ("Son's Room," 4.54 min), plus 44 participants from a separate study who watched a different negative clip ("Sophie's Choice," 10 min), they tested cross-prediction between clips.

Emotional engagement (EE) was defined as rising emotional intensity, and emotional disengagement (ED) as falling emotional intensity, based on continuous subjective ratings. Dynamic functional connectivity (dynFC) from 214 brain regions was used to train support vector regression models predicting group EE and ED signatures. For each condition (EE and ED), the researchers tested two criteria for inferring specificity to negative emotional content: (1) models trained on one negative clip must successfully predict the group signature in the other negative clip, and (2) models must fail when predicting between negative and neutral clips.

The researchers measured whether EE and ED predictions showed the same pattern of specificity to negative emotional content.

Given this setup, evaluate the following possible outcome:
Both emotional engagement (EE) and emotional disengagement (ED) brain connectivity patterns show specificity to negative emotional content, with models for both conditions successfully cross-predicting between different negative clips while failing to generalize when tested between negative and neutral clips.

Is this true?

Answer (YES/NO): NO